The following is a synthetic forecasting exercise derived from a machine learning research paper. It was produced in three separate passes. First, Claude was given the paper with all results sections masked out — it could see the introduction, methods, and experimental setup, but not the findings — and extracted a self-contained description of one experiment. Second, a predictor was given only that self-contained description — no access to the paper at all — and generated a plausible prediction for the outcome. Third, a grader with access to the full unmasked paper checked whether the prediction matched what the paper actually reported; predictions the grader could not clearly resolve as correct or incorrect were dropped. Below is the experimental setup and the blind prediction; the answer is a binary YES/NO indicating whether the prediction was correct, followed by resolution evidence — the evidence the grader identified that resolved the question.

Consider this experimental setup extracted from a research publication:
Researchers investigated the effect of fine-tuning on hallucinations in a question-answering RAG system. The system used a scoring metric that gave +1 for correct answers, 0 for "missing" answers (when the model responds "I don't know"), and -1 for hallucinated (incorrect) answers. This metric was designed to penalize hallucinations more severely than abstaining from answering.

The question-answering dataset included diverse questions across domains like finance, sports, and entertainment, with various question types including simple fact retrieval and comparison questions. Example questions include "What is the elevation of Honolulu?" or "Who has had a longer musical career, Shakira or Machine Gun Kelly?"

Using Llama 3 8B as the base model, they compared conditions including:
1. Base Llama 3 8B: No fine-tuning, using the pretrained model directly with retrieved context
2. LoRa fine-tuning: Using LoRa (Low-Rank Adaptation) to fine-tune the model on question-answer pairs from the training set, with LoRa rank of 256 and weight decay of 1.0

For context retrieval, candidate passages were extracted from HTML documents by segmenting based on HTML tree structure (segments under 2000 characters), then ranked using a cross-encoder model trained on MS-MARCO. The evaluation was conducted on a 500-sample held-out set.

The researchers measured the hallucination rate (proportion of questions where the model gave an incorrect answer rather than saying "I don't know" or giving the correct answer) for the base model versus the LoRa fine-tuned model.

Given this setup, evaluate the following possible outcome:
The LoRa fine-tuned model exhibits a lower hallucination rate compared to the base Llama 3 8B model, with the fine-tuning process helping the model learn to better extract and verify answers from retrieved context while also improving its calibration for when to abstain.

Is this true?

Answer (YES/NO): NO